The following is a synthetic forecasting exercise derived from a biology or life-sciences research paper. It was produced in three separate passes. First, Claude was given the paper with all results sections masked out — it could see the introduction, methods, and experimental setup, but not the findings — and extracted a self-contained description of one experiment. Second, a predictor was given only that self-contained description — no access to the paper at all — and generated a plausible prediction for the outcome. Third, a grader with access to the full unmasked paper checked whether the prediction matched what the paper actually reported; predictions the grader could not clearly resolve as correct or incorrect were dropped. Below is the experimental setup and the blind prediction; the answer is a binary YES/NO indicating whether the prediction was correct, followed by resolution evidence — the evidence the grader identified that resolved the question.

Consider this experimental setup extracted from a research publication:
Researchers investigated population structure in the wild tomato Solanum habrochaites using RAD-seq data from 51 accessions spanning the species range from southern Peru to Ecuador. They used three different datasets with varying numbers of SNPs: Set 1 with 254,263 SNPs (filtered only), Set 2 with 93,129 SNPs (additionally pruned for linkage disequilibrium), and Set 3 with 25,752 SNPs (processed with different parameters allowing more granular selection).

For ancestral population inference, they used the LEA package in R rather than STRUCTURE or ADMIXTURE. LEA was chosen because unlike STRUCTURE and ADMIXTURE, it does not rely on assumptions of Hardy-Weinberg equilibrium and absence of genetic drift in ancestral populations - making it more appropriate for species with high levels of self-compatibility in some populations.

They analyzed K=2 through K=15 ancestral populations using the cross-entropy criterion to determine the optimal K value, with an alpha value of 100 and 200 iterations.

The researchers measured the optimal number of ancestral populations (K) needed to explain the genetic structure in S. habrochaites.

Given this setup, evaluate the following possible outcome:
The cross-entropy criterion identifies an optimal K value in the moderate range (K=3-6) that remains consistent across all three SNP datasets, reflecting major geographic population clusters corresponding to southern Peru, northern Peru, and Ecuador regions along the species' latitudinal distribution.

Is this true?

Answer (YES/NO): NO